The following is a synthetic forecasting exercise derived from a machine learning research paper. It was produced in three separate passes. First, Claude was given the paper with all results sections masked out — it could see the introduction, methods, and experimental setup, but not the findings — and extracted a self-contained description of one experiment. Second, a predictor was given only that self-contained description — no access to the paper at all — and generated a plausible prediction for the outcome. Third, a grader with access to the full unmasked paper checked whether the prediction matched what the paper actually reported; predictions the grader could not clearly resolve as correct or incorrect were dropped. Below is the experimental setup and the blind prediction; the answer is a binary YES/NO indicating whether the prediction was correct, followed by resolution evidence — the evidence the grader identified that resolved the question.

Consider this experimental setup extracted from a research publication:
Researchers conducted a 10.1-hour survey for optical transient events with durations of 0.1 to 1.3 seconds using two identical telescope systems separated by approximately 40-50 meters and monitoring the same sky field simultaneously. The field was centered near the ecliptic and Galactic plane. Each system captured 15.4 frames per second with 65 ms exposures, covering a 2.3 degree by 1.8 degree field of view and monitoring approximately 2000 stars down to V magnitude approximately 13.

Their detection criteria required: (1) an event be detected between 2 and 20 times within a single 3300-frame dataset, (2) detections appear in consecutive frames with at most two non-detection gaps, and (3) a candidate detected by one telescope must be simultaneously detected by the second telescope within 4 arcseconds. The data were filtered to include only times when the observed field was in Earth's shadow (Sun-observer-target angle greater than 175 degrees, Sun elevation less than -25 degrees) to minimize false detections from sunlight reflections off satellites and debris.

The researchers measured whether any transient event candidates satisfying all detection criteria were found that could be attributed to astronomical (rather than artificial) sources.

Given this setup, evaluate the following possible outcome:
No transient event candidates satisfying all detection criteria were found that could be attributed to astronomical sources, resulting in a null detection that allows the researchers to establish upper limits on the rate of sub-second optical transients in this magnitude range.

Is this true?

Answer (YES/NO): YES